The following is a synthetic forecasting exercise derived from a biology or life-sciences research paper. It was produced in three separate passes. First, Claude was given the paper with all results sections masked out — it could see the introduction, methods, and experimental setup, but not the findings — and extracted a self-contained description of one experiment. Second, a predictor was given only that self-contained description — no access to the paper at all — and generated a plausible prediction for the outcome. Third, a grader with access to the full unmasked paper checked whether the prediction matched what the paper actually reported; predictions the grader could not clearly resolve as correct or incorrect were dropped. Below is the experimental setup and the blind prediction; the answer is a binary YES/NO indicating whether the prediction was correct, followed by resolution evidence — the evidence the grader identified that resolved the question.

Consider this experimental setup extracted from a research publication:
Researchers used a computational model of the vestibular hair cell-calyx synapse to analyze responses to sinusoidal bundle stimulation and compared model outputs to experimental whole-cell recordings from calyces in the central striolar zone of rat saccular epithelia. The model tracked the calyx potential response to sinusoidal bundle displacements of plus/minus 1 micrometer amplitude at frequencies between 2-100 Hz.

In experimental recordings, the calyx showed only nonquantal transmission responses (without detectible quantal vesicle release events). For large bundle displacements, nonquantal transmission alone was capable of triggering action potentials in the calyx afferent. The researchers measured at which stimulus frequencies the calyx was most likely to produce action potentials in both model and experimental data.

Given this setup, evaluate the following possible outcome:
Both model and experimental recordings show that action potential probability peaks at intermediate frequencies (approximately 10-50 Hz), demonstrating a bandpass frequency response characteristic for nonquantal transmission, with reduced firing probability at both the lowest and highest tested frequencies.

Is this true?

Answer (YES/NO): YES